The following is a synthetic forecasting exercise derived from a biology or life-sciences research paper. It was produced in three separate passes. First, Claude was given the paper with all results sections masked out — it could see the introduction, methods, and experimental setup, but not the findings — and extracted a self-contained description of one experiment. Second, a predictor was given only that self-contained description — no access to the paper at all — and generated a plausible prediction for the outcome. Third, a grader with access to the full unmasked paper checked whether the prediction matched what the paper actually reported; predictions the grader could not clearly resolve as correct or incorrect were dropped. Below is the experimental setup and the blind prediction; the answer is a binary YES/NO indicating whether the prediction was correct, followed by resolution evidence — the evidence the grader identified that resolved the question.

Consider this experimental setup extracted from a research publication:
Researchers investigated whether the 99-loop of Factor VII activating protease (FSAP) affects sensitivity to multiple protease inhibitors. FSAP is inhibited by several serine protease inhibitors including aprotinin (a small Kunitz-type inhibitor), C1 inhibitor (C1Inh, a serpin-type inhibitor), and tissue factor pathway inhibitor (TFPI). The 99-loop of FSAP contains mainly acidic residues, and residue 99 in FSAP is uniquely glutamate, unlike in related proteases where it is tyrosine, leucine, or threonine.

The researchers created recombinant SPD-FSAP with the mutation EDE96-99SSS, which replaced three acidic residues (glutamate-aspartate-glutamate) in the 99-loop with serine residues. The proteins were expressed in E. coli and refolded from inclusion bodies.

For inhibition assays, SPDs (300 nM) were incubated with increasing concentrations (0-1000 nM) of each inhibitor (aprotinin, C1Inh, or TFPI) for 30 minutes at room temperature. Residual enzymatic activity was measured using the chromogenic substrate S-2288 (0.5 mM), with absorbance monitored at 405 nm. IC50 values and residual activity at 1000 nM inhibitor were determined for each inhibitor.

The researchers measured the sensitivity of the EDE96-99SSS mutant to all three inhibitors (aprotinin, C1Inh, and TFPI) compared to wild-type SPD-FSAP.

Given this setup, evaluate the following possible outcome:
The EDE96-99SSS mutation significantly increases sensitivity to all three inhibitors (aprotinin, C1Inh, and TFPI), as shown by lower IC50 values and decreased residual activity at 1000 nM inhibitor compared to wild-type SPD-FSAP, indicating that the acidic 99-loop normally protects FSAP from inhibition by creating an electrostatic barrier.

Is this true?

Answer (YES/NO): NO